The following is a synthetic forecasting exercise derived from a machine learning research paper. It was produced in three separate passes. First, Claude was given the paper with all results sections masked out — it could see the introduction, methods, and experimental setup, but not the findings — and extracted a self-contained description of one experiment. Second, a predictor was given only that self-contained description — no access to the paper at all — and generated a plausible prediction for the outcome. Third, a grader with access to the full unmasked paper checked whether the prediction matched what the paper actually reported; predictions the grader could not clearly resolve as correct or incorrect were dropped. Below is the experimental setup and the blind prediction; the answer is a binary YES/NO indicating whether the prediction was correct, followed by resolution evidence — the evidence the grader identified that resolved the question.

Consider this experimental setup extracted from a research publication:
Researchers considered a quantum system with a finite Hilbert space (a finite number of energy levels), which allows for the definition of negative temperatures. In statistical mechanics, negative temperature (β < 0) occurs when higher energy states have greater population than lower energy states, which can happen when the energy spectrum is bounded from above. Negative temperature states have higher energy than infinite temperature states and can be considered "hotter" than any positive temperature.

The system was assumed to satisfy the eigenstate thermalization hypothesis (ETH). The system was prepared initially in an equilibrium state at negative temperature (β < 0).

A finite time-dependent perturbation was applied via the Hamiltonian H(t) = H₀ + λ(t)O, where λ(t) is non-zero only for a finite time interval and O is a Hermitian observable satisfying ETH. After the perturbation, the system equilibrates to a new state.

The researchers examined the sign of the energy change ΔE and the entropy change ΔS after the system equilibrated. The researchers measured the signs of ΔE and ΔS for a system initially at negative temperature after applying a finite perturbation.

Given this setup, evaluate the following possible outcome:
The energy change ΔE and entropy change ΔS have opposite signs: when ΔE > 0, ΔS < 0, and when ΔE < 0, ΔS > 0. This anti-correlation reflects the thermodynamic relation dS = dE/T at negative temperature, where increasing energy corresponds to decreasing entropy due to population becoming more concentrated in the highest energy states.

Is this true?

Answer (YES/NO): YES